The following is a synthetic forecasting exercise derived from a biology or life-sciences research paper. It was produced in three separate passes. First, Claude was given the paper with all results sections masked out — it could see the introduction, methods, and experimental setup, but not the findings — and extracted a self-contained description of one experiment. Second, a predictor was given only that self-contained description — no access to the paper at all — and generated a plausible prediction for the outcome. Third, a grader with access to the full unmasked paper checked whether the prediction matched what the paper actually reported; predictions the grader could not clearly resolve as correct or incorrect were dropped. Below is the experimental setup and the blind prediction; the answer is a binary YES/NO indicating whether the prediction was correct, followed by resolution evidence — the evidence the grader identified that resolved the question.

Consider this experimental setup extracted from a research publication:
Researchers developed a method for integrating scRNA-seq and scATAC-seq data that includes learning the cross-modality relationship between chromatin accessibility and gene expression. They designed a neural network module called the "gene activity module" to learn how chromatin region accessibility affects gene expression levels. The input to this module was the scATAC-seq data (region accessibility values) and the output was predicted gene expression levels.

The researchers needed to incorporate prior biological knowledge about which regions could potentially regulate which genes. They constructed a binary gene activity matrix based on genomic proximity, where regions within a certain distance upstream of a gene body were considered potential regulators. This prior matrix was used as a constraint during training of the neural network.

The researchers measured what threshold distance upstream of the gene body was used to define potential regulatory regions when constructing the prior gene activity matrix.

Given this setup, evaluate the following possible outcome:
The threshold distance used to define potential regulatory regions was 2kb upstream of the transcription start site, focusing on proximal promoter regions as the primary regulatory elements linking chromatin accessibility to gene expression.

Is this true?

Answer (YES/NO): NO